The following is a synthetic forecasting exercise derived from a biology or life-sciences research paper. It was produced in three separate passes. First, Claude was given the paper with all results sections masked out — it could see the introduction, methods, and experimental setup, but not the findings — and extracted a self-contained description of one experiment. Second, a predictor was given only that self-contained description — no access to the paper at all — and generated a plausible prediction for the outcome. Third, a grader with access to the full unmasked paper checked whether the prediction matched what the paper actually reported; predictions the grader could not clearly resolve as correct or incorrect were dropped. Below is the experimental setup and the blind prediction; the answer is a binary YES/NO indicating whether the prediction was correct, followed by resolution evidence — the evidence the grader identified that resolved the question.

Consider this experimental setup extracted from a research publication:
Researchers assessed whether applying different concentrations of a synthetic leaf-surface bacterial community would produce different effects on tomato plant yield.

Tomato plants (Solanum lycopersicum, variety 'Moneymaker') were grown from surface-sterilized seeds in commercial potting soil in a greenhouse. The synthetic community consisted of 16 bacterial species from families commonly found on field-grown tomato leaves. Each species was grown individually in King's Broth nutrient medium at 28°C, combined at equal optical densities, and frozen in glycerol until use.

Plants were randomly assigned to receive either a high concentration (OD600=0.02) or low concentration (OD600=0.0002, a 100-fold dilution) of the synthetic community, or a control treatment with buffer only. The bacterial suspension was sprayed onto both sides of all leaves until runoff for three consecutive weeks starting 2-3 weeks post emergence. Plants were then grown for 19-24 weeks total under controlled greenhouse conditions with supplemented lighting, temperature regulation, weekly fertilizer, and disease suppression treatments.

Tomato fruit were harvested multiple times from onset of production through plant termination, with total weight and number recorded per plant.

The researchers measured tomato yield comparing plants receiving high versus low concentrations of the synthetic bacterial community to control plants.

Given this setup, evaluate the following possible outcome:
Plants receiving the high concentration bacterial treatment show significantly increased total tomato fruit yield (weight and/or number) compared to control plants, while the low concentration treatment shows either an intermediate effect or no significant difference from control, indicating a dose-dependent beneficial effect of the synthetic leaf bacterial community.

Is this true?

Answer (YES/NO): YES